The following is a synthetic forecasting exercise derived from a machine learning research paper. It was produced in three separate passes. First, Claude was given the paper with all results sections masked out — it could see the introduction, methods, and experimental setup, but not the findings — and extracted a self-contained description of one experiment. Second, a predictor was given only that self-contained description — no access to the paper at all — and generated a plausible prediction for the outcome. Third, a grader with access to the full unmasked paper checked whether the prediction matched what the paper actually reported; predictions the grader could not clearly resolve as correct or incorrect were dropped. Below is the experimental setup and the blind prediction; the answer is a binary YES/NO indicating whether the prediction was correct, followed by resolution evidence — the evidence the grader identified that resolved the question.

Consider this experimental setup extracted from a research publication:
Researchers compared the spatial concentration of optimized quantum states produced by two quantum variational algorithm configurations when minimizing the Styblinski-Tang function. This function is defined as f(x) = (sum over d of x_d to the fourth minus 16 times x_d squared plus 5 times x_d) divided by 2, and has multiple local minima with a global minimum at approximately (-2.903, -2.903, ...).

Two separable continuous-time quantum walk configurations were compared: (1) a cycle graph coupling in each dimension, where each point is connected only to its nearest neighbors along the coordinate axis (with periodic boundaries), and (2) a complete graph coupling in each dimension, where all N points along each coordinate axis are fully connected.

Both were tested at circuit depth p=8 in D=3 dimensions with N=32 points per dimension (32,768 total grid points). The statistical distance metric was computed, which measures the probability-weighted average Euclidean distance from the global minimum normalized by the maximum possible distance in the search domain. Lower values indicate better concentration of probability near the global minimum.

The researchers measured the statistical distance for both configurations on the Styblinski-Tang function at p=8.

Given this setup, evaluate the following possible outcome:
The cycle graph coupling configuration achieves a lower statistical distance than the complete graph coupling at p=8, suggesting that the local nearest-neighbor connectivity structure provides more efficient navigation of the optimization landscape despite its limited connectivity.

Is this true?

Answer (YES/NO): NO